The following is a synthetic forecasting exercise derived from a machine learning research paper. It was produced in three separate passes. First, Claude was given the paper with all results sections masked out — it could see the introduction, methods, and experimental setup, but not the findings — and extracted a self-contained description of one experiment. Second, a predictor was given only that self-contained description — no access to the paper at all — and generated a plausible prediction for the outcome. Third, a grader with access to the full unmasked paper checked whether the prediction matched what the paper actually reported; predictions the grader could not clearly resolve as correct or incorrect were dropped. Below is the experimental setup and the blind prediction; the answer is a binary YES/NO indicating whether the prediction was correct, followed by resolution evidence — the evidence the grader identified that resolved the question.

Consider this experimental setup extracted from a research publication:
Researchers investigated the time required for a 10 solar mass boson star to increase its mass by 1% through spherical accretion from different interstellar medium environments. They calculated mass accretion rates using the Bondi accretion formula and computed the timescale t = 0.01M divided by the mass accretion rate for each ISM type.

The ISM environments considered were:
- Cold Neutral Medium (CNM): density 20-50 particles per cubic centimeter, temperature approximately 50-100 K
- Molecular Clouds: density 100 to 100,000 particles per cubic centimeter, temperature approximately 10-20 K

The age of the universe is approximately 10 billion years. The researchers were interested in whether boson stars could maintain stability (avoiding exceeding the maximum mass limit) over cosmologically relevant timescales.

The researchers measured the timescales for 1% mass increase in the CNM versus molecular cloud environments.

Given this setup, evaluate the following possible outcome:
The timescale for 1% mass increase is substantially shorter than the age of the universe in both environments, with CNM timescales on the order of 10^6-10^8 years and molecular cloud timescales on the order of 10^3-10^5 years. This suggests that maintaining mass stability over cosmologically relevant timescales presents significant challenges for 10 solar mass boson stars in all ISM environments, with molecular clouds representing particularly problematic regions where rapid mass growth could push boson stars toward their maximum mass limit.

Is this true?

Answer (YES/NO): NO